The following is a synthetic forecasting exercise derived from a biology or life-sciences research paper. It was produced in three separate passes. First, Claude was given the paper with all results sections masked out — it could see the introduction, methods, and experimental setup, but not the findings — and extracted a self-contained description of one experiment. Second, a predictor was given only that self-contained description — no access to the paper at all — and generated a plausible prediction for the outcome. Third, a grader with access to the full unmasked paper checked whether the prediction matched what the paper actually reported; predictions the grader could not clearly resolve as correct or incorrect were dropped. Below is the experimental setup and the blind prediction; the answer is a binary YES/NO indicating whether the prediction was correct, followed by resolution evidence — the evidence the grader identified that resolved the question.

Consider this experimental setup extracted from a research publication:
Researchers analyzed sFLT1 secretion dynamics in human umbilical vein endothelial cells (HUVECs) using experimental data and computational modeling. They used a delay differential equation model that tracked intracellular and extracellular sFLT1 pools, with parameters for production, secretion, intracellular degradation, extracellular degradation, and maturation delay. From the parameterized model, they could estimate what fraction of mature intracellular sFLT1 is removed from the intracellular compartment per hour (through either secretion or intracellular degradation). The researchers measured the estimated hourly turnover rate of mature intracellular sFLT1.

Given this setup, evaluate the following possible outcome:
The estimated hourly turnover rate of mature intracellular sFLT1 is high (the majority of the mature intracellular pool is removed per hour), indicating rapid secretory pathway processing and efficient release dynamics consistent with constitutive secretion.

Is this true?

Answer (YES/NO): NO